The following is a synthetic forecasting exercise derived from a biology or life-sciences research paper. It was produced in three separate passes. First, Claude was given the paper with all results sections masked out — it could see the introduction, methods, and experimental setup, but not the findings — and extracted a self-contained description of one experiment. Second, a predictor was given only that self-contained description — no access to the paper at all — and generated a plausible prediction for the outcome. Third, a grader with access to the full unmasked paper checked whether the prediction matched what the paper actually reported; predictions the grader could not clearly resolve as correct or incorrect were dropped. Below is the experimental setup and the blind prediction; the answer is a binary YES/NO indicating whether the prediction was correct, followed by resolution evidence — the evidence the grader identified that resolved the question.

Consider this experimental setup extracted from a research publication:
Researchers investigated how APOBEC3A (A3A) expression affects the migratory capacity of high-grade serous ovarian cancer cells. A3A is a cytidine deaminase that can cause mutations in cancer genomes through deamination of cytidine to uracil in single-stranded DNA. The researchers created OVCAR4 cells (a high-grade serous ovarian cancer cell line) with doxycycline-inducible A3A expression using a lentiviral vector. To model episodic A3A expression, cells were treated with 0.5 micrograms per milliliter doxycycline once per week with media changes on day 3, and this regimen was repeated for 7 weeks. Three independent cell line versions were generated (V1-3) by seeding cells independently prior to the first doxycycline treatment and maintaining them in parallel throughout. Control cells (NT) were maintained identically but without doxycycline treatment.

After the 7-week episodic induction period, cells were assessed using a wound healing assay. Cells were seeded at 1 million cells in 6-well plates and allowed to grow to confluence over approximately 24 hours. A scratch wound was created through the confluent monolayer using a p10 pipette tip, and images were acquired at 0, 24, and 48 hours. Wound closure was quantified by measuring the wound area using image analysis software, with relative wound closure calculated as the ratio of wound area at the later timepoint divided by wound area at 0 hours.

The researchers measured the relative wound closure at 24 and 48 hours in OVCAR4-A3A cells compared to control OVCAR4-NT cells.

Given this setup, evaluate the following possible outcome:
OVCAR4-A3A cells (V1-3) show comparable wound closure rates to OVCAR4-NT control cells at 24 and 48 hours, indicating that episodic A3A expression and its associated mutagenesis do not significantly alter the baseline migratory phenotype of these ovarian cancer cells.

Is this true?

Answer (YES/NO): NO